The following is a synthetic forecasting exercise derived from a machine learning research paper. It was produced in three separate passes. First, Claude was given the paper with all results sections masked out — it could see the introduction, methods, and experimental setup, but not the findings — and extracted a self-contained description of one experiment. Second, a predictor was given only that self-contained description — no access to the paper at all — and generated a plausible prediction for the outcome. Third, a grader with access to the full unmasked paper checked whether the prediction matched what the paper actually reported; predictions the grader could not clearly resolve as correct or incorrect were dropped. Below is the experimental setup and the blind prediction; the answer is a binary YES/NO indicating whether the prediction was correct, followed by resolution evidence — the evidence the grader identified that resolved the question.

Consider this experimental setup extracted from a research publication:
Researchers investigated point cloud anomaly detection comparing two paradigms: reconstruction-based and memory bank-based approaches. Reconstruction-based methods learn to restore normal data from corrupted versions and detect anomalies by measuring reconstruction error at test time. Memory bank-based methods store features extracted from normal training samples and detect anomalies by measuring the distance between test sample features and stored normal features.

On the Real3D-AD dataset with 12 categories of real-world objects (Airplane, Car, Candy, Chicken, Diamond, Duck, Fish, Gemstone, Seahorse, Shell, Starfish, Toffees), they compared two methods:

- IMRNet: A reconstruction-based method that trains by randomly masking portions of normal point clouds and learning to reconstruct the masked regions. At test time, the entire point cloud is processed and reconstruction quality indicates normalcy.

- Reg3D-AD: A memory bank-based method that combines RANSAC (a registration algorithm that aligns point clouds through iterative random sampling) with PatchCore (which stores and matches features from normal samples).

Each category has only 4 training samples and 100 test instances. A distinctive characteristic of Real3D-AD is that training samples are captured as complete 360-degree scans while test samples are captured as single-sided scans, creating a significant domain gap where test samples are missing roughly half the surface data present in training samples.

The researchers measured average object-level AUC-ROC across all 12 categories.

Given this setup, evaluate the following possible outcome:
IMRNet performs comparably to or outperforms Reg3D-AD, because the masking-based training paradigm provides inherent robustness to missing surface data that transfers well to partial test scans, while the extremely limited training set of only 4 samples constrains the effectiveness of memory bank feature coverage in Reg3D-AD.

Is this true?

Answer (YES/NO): YES